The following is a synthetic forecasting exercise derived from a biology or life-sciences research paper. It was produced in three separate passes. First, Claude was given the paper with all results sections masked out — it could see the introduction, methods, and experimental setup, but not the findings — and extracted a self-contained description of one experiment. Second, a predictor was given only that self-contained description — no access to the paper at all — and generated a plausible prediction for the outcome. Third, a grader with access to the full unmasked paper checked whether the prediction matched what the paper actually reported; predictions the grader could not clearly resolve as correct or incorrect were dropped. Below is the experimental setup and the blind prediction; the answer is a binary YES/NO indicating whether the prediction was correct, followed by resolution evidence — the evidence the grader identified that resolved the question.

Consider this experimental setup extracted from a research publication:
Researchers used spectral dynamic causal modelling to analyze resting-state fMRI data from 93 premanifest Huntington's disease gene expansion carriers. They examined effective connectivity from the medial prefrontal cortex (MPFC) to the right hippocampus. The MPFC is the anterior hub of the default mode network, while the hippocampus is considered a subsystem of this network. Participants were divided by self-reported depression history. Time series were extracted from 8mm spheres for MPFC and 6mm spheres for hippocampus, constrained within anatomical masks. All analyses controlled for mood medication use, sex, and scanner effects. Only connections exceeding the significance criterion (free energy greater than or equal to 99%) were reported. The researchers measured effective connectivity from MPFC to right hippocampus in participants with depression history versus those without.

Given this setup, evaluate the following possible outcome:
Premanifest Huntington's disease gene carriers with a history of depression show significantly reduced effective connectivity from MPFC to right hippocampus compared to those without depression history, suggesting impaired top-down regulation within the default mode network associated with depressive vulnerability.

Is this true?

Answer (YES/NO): YES